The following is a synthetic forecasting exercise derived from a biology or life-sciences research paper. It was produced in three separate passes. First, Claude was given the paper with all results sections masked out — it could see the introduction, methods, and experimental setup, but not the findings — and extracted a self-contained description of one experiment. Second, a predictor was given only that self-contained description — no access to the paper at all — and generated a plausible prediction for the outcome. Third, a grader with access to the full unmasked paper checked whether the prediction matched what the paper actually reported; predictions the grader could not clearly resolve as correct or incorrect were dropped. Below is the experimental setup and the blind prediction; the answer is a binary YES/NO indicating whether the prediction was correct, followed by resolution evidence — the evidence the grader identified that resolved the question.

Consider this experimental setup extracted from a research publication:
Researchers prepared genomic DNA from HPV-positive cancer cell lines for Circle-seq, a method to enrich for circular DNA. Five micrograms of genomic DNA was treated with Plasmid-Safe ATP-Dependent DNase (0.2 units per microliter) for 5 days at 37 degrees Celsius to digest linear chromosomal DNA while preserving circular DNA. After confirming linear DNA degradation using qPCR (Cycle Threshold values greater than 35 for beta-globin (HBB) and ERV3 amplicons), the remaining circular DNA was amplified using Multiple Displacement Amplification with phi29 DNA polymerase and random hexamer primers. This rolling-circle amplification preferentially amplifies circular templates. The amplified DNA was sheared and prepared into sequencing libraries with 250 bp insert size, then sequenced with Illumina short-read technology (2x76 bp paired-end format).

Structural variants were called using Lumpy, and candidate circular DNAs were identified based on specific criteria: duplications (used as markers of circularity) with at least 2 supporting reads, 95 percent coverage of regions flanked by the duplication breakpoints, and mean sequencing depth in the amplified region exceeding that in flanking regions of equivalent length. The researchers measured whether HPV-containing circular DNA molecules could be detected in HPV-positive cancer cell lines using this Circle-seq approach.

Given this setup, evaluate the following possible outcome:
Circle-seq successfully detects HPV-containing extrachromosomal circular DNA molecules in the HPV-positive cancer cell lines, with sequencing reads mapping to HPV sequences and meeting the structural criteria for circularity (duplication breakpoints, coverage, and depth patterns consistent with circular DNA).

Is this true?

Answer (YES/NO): YES